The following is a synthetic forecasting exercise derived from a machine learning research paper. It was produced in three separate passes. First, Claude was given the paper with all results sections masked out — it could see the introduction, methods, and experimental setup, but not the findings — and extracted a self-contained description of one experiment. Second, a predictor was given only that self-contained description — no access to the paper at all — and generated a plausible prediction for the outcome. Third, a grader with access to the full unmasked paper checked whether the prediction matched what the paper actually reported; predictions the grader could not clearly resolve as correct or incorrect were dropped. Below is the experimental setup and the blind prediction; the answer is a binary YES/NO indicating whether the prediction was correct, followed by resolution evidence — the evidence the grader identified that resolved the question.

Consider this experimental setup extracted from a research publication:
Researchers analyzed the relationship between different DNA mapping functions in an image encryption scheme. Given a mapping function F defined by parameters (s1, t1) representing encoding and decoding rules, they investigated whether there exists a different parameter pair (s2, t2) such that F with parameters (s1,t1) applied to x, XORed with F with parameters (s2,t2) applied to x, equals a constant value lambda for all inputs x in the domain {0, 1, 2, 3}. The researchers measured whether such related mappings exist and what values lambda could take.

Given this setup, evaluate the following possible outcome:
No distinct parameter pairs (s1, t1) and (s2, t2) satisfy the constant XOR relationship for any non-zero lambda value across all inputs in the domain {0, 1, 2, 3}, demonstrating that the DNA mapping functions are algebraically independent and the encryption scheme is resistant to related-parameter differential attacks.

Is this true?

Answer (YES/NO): NO